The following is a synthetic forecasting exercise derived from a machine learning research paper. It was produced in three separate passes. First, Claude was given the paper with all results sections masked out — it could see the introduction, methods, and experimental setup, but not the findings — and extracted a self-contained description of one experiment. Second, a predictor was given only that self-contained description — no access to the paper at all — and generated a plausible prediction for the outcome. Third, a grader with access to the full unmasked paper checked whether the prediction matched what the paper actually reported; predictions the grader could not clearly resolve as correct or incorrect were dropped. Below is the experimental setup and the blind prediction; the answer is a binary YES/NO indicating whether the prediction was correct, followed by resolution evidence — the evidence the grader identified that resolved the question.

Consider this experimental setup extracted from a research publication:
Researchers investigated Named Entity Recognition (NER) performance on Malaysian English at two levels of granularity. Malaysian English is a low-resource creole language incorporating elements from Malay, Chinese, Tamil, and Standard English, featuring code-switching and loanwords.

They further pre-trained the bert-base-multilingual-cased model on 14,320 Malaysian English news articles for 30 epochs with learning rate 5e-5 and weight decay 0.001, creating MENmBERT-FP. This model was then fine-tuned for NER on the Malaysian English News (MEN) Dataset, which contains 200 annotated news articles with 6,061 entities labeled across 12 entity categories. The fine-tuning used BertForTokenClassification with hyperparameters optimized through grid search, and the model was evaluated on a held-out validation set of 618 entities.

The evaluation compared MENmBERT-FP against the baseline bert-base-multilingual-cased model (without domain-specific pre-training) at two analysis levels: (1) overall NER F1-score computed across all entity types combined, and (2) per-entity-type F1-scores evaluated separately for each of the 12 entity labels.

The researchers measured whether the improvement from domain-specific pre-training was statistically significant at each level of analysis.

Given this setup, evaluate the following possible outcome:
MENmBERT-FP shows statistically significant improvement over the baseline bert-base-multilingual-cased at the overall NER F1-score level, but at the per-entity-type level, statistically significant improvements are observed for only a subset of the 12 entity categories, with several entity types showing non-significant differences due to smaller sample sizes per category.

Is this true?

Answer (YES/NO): NO